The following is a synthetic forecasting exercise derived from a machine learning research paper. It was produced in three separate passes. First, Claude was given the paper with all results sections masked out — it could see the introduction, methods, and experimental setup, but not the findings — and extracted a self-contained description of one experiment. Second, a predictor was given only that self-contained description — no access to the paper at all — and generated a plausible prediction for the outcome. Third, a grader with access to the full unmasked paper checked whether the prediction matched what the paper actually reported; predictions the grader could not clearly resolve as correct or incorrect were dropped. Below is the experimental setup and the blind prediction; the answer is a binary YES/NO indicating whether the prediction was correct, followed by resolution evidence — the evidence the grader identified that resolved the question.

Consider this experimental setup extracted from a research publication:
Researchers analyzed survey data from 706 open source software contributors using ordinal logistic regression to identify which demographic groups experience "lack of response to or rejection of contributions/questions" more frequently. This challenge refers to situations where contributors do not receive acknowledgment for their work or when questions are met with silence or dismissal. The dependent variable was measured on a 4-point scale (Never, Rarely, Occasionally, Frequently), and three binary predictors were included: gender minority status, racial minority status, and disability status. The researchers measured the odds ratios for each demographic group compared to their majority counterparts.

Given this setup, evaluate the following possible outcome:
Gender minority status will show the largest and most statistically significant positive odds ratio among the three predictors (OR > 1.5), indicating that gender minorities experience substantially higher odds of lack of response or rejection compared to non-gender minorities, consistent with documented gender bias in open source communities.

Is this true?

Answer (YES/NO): NO